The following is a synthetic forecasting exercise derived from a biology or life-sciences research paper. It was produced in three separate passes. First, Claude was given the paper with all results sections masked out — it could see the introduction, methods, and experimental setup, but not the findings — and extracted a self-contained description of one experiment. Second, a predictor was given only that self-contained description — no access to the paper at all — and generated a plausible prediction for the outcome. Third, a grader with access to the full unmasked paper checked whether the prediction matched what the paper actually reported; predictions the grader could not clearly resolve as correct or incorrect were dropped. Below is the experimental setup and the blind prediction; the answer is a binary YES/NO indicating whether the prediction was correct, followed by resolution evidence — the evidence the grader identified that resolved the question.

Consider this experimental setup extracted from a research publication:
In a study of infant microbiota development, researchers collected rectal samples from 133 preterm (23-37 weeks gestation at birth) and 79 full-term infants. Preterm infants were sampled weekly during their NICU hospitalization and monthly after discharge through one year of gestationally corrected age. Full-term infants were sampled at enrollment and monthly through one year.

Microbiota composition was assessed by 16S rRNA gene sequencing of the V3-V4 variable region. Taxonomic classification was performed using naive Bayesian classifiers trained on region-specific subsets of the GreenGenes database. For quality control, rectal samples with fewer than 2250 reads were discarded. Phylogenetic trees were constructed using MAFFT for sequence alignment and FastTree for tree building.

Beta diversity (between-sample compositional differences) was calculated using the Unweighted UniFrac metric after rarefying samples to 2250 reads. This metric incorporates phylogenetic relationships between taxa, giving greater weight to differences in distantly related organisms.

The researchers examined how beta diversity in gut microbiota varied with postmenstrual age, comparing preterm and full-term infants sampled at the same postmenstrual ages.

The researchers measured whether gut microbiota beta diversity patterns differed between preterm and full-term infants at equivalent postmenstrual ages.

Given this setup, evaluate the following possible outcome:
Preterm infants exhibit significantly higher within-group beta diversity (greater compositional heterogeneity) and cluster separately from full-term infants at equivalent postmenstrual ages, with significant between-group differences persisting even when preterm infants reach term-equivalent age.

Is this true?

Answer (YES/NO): NO